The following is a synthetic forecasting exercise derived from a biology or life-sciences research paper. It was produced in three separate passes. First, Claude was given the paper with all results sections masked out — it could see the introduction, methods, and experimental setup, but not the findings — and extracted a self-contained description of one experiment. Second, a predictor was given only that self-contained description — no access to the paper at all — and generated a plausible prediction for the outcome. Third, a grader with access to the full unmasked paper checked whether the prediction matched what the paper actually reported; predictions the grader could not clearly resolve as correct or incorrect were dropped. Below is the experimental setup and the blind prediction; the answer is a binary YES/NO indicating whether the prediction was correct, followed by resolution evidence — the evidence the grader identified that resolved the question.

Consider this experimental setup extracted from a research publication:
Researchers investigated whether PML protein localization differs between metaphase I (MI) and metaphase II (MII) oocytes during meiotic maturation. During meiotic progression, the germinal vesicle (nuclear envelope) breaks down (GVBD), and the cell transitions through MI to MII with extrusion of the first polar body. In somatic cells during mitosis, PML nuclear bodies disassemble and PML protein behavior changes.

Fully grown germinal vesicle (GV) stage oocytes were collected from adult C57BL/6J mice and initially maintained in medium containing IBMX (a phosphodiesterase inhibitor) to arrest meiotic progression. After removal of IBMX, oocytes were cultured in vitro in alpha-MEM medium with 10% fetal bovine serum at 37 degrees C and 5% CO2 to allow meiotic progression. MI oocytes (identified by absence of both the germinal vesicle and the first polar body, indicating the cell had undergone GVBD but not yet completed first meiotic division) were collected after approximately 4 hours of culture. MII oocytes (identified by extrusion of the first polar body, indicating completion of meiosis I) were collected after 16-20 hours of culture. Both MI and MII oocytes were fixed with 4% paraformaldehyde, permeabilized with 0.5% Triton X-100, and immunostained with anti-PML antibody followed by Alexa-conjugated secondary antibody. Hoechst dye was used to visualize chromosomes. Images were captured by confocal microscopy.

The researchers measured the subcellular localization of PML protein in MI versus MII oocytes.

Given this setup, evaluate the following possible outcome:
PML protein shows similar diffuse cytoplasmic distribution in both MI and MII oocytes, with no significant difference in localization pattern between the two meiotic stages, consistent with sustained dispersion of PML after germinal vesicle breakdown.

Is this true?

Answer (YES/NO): NO